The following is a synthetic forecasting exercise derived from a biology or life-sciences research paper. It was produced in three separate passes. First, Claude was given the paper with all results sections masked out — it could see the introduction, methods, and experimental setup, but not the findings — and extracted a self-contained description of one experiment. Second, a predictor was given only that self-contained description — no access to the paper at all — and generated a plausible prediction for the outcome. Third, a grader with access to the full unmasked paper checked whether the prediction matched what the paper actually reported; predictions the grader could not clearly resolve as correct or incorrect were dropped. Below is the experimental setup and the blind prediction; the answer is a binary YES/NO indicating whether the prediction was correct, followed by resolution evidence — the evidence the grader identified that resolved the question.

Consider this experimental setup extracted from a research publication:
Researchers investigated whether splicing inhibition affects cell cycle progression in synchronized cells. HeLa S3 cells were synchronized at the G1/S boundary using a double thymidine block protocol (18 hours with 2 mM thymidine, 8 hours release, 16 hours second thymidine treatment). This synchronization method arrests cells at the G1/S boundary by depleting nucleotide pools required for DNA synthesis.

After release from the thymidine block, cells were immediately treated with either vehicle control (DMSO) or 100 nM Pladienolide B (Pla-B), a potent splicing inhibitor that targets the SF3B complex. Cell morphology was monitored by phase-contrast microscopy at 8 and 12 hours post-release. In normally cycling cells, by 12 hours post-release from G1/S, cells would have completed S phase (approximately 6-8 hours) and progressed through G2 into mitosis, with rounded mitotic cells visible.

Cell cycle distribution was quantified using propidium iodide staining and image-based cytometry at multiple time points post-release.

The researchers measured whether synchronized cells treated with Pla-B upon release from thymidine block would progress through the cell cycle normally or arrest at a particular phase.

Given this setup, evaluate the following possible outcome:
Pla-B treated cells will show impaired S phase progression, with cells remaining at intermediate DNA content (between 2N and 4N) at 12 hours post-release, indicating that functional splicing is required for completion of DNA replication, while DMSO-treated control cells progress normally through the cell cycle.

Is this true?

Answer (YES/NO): NO